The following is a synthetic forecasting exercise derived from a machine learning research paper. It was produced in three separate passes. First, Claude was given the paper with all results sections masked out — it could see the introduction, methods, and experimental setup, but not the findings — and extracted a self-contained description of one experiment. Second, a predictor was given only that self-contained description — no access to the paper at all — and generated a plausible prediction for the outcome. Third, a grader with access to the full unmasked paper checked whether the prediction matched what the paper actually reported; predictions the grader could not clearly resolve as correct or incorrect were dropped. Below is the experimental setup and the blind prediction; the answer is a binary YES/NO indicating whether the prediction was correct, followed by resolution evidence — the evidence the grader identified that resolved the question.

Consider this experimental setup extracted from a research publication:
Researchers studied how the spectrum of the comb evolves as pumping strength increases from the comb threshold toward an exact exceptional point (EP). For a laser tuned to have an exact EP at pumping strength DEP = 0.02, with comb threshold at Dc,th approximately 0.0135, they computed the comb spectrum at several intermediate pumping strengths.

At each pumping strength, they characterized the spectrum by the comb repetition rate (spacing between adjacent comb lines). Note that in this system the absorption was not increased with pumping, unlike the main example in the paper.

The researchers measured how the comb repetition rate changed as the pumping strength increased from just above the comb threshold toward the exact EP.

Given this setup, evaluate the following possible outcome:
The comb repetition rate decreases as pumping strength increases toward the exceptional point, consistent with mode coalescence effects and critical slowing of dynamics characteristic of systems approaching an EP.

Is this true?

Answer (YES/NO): NO